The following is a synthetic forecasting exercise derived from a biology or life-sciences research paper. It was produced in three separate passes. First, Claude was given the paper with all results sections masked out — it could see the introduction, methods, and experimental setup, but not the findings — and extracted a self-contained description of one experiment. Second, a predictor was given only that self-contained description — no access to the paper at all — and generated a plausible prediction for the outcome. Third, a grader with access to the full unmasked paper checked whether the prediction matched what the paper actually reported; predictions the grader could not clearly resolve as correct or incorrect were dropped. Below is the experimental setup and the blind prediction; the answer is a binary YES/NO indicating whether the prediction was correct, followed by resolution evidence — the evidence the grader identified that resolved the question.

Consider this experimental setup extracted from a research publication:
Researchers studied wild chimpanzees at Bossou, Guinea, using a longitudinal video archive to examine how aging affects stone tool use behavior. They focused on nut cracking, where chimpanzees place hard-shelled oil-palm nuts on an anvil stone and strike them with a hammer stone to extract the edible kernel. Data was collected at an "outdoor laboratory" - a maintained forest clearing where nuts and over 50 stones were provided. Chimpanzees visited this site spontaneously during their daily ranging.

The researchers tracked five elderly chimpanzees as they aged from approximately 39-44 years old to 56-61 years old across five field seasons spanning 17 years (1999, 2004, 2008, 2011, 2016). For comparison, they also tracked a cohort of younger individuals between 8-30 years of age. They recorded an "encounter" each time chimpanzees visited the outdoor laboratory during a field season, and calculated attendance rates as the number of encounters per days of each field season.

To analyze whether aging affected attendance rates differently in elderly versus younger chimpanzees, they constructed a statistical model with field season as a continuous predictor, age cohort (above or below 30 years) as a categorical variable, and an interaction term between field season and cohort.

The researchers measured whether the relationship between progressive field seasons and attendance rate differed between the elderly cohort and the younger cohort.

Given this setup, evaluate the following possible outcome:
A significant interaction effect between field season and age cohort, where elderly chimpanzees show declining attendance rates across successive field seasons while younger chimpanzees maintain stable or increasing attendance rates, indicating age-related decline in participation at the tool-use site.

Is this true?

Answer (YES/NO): YES